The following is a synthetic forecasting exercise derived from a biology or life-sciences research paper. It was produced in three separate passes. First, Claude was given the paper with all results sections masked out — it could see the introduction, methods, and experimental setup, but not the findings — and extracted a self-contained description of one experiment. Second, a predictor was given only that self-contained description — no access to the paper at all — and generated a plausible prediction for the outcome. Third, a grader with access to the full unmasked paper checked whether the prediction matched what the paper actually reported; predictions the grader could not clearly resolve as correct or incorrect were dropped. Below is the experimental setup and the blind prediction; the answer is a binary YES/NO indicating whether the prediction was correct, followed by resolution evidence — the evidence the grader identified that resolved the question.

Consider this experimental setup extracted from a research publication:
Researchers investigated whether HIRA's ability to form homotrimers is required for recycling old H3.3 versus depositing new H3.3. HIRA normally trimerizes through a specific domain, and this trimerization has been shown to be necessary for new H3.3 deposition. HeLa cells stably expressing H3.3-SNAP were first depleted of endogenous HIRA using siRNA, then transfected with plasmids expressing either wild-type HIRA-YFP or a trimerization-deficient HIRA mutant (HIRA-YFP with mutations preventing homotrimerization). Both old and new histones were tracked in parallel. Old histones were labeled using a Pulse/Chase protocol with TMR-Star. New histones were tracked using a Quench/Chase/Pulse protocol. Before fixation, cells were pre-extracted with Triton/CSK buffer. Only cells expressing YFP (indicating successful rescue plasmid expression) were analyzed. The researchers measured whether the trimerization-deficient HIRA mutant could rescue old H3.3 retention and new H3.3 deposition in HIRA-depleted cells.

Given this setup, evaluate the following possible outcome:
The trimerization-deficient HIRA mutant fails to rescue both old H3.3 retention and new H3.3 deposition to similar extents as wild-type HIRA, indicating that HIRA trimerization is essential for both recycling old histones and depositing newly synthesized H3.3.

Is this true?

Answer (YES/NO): NO